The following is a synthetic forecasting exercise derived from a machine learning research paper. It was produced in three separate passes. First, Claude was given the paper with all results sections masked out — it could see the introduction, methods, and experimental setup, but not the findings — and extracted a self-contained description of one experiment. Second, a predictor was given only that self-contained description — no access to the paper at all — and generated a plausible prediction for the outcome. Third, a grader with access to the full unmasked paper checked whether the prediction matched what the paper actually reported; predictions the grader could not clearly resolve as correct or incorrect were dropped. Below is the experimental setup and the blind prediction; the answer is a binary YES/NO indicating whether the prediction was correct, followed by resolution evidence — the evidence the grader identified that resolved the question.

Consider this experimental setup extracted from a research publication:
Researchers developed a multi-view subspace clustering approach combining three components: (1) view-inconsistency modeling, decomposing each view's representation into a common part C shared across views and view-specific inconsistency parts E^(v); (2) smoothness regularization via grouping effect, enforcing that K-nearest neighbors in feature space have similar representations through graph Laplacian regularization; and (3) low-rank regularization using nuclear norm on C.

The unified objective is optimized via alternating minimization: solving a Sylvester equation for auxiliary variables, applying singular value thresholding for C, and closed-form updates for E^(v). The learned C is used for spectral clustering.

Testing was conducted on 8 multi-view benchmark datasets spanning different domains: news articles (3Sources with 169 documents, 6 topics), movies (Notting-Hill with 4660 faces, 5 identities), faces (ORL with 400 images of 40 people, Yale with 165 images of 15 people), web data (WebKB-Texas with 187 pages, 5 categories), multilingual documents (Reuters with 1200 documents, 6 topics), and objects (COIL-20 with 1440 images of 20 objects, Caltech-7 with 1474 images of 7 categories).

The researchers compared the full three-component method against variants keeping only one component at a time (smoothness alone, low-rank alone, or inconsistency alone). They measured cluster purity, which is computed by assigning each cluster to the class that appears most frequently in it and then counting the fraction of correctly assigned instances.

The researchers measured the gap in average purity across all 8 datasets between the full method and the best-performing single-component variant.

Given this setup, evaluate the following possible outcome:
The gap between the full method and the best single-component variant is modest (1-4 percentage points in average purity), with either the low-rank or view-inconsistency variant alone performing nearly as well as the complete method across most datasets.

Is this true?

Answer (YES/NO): NO